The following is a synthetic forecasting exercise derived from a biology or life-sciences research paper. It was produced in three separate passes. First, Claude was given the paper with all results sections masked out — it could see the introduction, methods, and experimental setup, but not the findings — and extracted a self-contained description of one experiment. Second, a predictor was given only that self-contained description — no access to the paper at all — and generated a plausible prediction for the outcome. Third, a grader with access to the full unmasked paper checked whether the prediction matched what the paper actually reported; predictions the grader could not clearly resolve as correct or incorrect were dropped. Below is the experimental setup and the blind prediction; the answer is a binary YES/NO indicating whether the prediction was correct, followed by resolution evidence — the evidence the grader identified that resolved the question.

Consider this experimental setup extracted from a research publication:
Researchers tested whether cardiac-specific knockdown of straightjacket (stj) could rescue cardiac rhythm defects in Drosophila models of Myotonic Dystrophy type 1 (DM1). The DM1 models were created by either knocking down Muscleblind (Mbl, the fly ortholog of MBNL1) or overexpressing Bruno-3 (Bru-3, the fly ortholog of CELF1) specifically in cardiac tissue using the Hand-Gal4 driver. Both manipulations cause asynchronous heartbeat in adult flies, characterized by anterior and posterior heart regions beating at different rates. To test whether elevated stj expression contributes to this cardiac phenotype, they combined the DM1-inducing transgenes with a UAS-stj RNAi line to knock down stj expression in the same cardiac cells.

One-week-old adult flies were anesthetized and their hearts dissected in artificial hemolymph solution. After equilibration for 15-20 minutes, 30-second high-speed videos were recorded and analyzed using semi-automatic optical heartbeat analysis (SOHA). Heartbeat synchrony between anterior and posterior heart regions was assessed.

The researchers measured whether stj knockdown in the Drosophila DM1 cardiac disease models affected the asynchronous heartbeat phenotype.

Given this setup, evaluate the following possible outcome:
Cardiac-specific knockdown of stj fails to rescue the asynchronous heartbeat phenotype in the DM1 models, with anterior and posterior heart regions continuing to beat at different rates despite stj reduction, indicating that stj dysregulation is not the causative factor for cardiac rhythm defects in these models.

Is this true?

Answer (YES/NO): NO